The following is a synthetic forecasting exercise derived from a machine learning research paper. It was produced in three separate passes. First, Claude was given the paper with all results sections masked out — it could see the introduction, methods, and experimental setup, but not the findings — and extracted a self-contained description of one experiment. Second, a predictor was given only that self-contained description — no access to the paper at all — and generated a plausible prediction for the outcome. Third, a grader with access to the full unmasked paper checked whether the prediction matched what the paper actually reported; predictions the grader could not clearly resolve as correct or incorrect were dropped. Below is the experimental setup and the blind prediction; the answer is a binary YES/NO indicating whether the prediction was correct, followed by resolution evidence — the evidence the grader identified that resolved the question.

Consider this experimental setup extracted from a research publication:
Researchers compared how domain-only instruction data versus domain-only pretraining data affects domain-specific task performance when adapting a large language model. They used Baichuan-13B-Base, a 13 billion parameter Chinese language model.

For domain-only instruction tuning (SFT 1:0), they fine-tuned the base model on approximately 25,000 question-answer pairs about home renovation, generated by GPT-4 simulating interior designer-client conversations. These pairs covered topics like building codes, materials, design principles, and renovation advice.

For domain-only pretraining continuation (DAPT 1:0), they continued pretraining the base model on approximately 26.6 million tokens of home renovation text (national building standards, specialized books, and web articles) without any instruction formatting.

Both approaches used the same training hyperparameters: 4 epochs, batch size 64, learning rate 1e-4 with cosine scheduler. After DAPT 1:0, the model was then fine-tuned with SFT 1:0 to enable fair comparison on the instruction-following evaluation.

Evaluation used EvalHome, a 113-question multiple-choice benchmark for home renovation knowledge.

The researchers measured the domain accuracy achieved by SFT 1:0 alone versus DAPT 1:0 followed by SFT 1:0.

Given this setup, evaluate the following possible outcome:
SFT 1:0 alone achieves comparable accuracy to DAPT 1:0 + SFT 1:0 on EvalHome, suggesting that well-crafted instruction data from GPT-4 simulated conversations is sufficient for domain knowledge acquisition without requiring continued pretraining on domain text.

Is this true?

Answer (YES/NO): YES